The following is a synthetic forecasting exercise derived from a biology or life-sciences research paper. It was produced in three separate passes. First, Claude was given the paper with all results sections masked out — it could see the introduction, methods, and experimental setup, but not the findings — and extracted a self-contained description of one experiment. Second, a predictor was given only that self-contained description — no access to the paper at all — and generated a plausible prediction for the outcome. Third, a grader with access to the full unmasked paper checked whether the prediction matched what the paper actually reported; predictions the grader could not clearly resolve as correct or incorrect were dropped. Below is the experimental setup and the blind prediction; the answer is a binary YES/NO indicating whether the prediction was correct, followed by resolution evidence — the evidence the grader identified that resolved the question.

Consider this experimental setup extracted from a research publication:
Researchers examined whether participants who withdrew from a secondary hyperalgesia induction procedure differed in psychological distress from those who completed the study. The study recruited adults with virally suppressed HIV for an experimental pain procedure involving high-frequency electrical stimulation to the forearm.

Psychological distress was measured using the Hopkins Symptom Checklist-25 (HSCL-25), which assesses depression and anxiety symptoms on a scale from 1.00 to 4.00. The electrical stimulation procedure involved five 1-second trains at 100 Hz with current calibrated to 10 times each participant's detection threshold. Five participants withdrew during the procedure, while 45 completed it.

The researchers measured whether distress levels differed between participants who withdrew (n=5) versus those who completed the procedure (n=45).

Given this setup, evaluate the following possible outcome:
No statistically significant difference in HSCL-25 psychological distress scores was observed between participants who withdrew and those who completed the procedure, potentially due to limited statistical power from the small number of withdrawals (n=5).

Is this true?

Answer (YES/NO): YES